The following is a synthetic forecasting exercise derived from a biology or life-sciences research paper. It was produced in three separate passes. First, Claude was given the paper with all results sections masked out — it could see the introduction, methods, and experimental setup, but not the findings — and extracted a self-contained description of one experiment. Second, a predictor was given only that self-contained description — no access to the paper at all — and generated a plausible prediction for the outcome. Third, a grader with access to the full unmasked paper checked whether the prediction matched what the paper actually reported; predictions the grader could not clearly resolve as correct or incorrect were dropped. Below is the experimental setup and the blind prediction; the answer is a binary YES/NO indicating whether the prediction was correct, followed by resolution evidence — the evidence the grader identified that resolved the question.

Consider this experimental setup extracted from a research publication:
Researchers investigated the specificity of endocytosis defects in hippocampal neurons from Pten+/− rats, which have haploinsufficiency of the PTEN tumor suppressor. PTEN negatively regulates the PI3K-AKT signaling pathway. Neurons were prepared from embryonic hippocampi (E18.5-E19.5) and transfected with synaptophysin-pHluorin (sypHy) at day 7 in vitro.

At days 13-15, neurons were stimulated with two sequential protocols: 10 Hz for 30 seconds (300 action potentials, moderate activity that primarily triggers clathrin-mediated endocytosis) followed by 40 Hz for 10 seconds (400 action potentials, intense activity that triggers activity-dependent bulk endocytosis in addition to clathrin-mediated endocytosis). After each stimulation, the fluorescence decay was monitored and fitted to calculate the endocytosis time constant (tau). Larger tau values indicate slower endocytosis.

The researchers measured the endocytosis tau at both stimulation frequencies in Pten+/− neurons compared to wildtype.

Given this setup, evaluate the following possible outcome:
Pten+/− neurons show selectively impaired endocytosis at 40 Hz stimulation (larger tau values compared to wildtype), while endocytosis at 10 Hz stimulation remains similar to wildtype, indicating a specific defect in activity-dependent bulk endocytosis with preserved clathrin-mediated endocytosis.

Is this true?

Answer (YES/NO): NO